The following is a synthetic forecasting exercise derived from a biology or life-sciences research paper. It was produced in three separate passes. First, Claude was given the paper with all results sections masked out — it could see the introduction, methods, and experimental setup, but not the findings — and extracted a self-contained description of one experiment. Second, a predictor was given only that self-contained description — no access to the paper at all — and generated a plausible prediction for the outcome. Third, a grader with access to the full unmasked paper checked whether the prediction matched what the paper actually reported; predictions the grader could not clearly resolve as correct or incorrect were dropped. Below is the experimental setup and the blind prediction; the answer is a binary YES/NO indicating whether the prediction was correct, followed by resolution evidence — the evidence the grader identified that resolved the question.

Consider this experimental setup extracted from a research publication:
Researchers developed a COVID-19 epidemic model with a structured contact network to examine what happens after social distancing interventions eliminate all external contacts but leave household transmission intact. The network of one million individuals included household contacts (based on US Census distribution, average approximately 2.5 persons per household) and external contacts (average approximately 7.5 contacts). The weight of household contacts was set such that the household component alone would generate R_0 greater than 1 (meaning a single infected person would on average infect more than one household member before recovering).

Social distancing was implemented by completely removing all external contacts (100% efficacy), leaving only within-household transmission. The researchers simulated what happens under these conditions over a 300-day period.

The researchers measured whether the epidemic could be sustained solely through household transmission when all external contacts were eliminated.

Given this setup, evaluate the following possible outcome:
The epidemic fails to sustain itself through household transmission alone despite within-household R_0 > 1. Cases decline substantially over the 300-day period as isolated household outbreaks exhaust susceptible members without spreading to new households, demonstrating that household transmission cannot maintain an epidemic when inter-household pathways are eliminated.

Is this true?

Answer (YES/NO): YES